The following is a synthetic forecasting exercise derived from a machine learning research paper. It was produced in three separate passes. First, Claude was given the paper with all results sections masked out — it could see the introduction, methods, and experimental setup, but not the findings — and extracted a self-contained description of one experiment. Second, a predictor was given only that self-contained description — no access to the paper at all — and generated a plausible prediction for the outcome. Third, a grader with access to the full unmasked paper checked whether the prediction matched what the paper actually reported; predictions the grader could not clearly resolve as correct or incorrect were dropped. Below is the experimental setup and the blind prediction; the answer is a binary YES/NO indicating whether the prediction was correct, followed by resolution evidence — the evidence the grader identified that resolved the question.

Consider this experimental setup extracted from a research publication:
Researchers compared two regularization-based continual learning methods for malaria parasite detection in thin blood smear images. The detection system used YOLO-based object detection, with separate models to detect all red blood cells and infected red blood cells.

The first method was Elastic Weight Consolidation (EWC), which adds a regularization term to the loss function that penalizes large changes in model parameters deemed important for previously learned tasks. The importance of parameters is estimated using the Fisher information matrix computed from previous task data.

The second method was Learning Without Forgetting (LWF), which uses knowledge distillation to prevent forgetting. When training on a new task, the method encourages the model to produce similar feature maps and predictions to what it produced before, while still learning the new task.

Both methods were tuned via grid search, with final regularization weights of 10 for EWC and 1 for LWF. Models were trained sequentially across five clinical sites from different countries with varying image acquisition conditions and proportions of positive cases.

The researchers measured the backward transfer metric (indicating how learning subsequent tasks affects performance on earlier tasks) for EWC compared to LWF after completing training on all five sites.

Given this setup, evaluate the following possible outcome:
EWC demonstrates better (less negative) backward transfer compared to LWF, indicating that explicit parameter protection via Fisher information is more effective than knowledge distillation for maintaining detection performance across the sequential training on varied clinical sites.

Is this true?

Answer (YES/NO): NO